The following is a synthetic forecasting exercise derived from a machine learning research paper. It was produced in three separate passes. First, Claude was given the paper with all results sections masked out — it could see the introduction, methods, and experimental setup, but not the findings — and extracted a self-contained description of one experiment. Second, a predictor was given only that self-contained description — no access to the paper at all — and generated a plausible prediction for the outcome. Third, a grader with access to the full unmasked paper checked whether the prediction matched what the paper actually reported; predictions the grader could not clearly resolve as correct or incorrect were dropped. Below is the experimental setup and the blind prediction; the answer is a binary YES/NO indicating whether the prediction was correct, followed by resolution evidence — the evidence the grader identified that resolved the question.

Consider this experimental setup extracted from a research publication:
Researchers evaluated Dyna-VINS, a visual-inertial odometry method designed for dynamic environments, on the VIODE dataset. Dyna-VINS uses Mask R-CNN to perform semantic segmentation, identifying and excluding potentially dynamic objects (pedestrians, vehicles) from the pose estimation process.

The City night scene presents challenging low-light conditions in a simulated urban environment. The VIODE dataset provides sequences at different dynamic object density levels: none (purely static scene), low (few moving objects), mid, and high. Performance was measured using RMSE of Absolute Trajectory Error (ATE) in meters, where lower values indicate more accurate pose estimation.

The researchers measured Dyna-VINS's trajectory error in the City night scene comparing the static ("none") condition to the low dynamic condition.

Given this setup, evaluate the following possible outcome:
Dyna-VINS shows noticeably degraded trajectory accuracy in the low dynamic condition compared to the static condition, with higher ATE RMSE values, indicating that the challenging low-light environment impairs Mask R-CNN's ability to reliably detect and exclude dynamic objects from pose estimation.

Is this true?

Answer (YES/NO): NO